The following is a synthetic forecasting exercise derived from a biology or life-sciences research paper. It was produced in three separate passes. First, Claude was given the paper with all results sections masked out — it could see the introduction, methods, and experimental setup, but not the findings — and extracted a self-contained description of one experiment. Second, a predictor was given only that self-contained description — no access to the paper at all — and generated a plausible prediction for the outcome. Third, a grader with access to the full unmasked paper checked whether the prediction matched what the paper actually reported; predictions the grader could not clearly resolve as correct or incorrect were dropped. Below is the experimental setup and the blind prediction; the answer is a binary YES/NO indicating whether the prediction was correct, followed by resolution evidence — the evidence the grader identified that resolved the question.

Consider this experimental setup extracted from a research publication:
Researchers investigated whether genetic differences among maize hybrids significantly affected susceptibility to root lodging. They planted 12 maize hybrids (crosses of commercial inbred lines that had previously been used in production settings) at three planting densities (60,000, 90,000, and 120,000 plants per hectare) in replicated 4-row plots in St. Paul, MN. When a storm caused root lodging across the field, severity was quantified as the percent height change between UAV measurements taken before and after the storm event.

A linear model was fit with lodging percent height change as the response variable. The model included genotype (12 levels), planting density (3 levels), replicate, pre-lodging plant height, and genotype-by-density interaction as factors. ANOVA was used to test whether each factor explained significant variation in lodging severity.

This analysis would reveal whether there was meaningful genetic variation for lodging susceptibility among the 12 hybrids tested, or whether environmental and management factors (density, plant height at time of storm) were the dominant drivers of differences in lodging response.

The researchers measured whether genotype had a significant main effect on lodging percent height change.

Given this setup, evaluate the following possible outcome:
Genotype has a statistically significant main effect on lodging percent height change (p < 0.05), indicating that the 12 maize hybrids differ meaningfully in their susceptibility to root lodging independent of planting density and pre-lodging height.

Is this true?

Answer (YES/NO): YES